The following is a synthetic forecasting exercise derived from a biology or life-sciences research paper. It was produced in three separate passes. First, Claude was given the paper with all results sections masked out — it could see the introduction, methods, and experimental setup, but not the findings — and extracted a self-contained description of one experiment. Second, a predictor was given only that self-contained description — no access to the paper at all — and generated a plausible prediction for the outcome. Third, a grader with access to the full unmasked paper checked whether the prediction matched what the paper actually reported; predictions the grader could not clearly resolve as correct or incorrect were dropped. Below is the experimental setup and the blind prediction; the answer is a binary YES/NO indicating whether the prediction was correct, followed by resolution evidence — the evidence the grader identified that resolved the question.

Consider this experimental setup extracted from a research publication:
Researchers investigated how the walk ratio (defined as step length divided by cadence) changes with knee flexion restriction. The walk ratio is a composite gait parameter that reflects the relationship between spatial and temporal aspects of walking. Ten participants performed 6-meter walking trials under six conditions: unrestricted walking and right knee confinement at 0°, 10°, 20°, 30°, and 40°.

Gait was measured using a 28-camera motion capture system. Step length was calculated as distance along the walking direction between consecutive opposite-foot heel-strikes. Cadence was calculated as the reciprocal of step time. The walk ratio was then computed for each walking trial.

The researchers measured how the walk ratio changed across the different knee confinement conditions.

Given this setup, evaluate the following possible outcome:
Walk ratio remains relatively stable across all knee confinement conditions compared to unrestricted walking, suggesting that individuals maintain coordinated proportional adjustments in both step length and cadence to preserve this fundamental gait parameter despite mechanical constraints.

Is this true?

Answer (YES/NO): YES